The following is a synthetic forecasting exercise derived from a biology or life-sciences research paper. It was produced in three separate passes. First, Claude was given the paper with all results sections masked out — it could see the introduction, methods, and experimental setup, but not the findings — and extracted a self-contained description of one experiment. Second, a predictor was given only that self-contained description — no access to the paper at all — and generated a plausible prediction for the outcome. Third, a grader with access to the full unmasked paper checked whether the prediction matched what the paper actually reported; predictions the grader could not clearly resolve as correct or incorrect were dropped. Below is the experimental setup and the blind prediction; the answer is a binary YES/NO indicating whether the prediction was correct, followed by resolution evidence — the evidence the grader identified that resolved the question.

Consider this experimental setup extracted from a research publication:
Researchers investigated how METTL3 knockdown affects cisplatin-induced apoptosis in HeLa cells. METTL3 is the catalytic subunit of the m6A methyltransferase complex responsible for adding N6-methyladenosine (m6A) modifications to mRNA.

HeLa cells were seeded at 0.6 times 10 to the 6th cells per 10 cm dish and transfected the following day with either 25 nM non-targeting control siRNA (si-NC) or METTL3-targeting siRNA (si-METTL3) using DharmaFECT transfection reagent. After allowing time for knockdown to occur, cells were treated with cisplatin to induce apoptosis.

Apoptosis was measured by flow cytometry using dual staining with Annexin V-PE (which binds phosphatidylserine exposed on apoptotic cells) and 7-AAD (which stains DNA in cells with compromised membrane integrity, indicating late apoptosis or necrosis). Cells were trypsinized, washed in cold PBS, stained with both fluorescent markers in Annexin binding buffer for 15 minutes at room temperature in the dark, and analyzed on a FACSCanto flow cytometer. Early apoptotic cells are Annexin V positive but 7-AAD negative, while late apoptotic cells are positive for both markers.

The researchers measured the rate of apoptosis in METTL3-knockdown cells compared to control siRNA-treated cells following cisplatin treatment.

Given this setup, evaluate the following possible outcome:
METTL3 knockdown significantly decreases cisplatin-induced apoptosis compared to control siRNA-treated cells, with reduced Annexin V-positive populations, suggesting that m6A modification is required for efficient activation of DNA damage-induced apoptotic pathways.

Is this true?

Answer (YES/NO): NO